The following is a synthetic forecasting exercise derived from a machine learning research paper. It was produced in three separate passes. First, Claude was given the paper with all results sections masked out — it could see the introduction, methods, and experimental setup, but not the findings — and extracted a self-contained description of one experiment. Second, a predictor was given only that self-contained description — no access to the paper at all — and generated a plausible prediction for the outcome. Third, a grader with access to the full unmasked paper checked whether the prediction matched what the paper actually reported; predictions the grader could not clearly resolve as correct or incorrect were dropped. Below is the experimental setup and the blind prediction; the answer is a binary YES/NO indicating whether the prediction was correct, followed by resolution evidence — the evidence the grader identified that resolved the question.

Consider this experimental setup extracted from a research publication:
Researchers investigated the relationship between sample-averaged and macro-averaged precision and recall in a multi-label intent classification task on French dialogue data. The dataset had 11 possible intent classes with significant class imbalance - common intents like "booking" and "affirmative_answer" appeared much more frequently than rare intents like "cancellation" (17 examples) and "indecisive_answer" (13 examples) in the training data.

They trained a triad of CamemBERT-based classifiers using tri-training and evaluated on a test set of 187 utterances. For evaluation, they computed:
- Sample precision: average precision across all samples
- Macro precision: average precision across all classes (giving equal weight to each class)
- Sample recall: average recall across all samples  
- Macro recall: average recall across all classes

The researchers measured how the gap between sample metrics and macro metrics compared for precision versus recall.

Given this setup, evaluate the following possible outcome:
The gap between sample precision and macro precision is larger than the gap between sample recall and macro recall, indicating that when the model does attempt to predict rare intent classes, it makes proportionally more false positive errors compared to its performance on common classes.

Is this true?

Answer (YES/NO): NO